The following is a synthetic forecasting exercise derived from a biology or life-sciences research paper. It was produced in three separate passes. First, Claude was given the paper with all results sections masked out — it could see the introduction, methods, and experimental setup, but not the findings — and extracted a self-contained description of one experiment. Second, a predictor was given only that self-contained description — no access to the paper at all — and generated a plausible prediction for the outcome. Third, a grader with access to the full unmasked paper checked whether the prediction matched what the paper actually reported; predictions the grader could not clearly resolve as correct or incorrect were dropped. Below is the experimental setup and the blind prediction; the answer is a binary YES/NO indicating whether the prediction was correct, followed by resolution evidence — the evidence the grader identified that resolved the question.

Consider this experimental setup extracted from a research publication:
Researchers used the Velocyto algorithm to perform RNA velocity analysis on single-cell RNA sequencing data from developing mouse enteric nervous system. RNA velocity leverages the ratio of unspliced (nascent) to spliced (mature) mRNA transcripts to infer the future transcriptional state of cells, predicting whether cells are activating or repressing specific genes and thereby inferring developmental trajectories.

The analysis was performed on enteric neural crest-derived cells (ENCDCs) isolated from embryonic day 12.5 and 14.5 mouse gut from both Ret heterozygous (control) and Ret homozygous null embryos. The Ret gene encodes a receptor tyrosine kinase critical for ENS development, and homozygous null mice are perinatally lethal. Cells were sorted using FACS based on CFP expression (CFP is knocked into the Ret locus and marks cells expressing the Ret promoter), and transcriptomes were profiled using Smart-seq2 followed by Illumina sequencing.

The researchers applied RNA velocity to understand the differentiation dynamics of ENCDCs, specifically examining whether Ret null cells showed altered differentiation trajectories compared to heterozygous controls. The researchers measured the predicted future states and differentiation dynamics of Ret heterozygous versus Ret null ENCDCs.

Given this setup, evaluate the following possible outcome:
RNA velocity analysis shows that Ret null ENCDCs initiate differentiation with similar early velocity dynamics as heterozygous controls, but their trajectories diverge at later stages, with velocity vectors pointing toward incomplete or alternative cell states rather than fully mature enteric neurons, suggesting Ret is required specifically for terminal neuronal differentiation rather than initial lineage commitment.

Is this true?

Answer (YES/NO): NO